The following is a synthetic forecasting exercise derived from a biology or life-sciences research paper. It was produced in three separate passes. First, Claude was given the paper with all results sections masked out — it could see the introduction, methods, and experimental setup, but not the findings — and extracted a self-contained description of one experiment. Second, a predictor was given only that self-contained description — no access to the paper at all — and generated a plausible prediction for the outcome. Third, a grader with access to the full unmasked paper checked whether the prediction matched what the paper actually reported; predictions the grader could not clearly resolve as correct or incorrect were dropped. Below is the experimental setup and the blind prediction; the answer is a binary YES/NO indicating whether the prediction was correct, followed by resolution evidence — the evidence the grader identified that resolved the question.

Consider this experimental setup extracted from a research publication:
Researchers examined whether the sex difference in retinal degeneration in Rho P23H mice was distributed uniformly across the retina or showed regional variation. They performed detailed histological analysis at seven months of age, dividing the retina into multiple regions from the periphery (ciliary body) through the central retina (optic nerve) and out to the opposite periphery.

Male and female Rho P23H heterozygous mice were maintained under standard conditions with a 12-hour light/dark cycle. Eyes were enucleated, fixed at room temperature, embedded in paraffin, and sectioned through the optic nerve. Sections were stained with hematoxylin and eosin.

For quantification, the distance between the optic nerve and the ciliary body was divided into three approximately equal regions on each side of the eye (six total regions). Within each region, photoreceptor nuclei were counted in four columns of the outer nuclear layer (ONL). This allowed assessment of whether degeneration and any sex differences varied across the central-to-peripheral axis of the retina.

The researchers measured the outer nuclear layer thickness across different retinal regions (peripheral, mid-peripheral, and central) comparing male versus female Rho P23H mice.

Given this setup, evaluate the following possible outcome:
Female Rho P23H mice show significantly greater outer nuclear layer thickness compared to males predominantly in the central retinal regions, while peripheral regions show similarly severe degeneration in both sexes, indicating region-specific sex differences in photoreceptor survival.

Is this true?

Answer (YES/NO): NO